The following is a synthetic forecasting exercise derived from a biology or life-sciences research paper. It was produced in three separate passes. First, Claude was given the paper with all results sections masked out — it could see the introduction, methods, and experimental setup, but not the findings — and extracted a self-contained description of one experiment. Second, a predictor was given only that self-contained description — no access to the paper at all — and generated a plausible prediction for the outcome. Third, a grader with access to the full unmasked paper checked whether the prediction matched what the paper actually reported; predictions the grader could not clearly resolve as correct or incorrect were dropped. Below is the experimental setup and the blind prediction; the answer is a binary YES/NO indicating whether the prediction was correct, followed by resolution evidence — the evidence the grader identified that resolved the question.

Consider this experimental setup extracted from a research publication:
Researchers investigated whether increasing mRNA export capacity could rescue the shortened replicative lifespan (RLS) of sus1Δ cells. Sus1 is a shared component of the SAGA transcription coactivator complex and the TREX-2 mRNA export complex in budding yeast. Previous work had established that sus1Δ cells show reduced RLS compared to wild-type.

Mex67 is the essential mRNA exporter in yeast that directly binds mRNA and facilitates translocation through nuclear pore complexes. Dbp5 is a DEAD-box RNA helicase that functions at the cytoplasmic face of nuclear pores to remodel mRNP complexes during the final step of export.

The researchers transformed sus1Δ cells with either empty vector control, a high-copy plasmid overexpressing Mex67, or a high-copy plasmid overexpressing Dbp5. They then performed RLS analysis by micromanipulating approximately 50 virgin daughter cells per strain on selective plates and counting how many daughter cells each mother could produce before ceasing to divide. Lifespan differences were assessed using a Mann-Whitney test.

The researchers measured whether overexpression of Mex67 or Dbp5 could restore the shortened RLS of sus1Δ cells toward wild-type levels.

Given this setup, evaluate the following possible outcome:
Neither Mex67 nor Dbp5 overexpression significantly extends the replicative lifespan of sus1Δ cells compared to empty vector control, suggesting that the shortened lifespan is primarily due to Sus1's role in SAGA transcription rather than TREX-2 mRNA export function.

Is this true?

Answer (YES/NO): NO